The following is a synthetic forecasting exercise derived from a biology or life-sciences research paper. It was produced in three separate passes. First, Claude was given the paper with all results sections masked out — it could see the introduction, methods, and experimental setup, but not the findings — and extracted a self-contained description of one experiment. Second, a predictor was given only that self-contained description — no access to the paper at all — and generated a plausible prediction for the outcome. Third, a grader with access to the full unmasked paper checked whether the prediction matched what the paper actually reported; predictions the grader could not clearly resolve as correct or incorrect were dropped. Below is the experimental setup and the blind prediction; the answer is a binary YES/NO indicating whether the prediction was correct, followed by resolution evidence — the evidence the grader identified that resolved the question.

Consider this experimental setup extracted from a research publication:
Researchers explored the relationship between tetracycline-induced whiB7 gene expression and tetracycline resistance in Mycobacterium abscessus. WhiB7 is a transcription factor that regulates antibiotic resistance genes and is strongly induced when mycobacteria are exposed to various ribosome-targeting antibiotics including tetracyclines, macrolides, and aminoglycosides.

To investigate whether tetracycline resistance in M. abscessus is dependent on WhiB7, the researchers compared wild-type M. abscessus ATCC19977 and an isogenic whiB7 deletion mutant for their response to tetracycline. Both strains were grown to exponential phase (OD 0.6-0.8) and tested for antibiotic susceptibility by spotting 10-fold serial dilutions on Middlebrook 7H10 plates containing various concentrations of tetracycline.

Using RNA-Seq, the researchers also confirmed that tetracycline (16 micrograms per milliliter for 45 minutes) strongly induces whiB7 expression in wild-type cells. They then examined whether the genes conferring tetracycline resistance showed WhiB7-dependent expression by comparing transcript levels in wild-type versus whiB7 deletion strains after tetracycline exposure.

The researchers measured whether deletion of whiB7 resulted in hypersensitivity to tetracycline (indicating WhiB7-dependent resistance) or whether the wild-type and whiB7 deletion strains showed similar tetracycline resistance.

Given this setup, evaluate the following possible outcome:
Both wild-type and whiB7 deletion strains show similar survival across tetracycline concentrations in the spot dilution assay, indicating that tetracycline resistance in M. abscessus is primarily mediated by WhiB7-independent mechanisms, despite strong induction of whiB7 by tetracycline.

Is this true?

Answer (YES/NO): YES